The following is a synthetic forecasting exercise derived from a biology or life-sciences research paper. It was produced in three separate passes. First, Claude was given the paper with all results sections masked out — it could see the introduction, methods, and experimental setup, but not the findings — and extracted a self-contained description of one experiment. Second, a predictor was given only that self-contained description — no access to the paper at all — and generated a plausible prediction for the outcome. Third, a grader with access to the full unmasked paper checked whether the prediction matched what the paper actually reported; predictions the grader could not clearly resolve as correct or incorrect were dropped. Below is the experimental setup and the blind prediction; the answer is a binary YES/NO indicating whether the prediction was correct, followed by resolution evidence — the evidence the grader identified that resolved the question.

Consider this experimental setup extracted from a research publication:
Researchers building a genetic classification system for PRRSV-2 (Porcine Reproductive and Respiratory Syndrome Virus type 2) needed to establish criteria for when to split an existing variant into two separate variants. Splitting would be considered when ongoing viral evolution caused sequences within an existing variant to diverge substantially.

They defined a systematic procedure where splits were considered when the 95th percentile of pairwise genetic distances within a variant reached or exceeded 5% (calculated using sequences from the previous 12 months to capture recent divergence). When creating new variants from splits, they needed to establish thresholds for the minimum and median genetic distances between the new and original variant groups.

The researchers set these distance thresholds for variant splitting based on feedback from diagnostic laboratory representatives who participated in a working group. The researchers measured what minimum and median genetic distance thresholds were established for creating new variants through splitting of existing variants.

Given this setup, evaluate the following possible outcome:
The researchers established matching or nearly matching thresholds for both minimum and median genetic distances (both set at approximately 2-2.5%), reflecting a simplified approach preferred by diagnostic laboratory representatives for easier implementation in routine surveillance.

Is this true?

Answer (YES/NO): NO